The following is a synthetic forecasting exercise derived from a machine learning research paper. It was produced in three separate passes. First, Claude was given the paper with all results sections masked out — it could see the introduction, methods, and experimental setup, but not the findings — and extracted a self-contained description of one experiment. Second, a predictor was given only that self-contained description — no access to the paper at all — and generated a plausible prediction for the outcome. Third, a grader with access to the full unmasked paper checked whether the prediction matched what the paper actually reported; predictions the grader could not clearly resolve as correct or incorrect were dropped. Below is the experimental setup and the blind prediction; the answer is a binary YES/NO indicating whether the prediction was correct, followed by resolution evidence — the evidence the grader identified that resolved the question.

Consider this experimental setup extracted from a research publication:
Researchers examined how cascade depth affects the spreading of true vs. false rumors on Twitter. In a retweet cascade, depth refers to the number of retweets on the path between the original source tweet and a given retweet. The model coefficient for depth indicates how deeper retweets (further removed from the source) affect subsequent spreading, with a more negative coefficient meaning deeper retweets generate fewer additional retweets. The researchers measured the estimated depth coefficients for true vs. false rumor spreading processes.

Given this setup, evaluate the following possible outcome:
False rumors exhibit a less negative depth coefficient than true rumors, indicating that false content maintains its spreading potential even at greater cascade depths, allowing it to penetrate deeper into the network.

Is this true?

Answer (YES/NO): YES